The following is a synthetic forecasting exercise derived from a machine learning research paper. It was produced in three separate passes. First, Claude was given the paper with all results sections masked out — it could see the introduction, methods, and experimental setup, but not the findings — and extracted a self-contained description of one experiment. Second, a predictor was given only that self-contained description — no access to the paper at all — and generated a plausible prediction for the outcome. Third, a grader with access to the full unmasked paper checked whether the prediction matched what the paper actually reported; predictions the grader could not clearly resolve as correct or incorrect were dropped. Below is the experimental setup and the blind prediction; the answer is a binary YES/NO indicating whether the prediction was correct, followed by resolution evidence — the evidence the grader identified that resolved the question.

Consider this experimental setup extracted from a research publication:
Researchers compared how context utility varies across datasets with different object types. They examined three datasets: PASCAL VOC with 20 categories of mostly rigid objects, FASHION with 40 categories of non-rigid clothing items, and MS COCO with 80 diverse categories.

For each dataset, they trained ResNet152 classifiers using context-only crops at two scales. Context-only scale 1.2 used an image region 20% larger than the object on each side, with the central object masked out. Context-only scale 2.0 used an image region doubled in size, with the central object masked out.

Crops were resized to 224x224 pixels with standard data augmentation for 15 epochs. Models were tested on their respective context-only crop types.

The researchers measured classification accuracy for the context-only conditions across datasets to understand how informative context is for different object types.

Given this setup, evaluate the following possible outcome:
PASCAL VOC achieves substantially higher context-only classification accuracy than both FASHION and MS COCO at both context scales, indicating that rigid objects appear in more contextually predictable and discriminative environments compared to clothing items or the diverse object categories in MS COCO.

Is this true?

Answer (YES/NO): YES